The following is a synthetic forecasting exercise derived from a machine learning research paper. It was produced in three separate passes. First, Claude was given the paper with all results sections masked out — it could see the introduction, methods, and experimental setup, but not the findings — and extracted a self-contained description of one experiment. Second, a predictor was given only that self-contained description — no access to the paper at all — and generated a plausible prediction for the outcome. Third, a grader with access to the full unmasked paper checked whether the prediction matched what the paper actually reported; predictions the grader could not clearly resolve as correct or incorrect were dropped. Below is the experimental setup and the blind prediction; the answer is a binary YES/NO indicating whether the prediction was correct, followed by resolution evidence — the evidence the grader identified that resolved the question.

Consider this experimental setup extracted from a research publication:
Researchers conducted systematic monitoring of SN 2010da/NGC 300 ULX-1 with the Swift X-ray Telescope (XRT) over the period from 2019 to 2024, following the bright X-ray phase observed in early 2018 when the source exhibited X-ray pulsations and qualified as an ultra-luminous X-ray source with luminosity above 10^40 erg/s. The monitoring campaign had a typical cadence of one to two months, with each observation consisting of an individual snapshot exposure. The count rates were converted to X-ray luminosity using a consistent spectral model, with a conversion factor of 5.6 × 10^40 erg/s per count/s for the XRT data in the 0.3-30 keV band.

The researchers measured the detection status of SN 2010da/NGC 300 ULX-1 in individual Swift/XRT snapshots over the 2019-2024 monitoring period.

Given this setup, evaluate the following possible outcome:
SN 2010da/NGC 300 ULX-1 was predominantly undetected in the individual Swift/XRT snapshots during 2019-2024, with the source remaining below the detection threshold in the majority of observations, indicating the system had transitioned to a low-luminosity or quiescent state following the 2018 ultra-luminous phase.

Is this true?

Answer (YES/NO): YES